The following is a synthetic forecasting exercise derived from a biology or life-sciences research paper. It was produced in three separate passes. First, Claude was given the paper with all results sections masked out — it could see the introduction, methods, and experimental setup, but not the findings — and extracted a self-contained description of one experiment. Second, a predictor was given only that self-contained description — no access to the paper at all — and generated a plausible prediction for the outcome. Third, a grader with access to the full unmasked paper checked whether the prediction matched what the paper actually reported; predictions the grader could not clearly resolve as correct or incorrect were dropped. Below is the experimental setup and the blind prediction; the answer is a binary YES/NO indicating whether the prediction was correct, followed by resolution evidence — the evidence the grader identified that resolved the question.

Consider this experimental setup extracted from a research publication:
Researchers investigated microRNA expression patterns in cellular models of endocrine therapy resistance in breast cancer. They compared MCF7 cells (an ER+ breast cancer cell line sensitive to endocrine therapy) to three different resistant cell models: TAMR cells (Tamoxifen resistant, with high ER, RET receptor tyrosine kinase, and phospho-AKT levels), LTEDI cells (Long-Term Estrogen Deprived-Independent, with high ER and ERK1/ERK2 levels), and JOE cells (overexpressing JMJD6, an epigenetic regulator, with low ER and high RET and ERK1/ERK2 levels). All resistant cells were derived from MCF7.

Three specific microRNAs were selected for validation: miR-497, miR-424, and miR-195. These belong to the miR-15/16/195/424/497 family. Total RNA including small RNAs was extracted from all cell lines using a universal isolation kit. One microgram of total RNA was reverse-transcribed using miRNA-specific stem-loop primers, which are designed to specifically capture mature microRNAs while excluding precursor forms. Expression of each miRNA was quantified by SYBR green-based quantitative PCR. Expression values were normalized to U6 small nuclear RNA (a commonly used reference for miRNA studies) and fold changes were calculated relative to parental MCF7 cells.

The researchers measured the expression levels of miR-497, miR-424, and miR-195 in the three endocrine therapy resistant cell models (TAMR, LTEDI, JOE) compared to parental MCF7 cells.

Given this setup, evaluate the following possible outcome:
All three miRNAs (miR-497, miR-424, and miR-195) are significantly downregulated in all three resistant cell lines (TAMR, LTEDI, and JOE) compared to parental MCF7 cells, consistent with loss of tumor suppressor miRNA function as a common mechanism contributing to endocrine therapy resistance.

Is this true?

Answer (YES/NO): YES